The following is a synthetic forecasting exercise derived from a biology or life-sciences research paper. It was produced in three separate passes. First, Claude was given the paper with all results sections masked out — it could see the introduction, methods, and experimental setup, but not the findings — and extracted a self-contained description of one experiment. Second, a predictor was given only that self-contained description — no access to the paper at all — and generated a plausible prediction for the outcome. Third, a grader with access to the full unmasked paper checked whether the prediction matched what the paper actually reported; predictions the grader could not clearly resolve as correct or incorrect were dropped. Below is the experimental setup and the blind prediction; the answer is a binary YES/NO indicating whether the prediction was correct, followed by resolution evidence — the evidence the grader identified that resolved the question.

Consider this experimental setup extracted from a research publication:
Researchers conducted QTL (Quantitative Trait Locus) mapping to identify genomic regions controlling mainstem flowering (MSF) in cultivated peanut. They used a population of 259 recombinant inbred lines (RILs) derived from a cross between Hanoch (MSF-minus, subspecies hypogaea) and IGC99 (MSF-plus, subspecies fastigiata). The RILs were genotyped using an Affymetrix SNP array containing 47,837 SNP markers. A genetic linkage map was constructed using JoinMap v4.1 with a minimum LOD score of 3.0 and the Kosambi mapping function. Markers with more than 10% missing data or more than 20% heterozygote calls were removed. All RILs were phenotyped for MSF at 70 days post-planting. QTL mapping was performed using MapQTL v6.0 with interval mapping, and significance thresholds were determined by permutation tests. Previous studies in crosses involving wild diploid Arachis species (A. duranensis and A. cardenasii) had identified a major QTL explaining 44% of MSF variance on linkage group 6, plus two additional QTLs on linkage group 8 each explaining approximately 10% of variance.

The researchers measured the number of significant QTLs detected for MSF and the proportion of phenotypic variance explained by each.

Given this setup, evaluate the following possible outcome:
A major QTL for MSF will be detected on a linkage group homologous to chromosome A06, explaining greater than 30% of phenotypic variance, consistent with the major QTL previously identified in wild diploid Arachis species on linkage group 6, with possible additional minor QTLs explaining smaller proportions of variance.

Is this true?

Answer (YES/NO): NO